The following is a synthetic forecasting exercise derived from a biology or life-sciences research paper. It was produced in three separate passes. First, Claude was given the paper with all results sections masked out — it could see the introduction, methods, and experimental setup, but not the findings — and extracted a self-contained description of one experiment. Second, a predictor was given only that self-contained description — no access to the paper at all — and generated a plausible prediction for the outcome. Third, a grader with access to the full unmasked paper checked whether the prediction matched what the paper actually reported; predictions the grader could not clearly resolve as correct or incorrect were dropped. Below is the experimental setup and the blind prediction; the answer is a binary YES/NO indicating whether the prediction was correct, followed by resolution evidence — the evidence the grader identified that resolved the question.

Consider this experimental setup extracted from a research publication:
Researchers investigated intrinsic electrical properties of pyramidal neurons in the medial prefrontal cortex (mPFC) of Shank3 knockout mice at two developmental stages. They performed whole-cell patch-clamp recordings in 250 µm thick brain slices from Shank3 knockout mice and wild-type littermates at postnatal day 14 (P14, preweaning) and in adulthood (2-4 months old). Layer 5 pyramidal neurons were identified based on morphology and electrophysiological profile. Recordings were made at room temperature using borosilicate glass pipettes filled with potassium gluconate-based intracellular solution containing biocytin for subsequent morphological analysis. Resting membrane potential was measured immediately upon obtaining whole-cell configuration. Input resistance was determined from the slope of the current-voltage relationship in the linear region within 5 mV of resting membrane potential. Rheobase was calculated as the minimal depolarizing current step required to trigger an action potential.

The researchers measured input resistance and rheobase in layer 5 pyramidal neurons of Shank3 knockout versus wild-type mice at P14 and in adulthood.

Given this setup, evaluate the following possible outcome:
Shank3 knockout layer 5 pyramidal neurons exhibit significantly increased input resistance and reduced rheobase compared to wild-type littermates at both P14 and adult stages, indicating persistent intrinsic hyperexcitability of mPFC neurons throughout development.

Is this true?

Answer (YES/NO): NO